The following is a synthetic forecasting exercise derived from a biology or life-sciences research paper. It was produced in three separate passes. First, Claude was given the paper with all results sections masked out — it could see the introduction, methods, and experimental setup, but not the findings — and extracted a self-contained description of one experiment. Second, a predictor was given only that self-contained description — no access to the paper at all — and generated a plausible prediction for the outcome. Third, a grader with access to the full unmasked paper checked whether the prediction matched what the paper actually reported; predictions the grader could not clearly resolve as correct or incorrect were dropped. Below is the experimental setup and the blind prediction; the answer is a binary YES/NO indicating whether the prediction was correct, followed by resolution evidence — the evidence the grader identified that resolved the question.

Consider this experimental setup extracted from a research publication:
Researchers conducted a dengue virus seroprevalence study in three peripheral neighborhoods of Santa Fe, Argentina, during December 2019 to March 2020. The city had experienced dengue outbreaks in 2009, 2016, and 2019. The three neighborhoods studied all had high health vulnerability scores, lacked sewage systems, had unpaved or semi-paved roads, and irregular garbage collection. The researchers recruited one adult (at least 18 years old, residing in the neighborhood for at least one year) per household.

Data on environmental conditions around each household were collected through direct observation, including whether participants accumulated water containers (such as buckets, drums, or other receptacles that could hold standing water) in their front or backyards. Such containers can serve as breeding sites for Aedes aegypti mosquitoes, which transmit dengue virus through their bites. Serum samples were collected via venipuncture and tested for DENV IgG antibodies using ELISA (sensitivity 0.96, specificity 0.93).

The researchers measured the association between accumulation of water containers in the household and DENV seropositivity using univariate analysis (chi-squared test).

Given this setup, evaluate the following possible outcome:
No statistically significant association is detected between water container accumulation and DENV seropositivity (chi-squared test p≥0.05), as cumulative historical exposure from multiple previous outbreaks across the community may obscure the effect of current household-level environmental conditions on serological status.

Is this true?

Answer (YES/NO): YES